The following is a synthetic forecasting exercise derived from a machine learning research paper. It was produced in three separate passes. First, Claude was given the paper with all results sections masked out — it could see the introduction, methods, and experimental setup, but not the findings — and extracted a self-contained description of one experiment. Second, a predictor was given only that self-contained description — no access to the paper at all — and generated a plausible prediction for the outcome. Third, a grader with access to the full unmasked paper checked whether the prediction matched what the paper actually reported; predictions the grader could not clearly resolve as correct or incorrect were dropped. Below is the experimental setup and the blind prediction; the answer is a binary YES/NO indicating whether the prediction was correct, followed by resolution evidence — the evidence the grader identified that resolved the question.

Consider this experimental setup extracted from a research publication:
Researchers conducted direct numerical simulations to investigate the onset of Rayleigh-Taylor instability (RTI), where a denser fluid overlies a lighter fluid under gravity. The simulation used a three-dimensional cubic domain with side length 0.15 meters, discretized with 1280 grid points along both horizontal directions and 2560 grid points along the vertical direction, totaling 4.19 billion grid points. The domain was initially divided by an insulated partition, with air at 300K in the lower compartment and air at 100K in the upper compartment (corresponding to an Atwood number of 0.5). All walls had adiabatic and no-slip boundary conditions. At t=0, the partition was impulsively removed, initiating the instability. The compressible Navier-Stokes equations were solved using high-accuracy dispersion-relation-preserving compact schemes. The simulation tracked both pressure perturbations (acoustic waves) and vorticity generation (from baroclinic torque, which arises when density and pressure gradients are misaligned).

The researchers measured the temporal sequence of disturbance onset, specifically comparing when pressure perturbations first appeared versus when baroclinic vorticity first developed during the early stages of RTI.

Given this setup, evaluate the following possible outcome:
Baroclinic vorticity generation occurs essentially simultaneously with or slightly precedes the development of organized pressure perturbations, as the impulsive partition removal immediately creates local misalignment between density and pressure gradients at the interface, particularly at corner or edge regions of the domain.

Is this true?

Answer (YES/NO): NO